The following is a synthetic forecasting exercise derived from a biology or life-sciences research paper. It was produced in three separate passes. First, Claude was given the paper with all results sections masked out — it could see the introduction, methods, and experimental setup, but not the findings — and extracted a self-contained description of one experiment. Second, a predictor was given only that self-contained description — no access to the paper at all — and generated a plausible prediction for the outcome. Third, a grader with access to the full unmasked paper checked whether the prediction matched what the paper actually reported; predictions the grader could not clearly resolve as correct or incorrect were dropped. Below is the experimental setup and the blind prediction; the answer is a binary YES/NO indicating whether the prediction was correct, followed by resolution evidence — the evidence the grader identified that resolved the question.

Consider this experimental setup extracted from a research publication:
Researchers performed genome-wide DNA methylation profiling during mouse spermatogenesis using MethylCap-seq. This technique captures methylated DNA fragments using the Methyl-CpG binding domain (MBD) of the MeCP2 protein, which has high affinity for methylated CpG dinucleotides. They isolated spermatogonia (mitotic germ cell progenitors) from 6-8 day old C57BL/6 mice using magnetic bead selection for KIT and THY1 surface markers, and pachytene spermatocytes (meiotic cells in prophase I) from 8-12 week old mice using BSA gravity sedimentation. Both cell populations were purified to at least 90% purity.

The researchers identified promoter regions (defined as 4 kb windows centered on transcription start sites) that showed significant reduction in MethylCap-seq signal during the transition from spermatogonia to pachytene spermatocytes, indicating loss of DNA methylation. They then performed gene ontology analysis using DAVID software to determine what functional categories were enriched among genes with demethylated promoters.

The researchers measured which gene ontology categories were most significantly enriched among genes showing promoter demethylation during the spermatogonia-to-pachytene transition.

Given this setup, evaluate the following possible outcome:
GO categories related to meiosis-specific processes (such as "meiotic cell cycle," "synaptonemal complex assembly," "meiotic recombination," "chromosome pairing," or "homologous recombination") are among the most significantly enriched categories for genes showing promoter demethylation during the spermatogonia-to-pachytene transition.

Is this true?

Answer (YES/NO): YES